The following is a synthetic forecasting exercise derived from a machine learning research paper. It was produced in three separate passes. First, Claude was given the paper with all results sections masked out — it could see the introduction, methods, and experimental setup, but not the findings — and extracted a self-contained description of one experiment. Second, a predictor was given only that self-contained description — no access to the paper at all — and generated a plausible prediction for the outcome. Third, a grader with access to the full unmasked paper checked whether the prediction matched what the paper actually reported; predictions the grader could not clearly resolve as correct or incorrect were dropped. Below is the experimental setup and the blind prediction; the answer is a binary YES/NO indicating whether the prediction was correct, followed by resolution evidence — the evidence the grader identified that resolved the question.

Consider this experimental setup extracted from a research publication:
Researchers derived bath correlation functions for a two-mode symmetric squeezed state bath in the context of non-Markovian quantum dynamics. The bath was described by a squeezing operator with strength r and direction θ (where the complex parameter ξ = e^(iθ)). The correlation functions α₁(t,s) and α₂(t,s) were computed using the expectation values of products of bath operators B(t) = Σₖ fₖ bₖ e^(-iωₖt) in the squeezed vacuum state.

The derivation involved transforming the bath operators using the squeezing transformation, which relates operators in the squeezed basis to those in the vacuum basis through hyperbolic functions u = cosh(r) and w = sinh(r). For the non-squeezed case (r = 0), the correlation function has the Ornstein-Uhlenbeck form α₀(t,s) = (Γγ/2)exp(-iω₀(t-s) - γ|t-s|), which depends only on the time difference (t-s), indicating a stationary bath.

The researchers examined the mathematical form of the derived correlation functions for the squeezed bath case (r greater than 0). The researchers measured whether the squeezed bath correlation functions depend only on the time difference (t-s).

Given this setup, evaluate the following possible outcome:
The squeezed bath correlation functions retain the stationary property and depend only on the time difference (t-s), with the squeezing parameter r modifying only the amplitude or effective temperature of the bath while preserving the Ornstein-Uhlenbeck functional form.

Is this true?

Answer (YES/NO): NO